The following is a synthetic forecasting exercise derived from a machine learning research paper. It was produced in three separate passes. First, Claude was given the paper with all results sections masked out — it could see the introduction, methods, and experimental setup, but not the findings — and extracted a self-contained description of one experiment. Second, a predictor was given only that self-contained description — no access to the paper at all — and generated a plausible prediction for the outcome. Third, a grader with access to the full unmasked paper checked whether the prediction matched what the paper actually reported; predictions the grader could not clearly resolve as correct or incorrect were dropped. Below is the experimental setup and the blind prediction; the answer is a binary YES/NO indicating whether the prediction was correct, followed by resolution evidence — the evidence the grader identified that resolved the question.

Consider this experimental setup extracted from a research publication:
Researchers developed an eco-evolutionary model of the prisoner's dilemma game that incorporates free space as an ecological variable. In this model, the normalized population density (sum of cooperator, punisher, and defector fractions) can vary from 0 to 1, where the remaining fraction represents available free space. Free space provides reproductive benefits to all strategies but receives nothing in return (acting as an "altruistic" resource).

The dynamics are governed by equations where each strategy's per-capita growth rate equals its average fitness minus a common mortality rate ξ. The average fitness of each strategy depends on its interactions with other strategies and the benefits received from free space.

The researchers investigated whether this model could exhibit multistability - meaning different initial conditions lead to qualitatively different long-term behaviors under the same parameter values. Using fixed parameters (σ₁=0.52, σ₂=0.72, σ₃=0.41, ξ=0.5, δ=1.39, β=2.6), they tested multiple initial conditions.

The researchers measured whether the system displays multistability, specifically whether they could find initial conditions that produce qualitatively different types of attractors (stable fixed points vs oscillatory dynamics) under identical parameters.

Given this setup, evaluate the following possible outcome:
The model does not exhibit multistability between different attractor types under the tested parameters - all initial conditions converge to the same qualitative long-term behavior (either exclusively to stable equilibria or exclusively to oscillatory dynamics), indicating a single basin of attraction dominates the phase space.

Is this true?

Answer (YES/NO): NO